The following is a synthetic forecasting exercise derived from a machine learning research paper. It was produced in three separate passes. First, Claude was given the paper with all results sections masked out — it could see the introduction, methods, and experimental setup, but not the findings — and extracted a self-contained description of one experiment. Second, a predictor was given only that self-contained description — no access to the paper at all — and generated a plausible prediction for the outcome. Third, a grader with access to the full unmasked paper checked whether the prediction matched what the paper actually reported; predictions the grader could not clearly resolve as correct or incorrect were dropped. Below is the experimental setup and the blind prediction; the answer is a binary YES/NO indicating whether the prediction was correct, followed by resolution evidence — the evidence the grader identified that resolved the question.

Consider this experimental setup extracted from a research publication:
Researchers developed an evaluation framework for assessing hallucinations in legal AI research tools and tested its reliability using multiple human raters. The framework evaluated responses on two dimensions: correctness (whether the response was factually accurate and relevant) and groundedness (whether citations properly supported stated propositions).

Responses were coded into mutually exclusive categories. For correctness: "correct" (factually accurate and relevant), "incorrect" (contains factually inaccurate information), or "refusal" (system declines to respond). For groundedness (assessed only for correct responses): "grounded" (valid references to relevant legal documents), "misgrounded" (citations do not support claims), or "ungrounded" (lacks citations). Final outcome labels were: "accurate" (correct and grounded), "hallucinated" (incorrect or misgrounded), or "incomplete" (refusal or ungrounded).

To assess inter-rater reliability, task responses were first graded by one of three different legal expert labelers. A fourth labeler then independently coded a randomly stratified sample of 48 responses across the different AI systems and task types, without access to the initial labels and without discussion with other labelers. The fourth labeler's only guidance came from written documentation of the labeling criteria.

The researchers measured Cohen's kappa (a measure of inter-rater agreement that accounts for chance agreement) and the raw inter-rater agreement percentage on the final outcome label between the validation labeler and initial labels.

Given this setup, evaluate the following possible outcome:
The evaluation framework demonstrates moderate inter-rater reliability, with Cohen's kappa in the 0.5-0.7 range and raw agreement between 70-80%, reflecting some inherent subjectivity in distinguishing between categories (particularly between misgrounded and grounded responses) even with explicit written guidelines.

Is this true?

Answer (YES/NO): NO